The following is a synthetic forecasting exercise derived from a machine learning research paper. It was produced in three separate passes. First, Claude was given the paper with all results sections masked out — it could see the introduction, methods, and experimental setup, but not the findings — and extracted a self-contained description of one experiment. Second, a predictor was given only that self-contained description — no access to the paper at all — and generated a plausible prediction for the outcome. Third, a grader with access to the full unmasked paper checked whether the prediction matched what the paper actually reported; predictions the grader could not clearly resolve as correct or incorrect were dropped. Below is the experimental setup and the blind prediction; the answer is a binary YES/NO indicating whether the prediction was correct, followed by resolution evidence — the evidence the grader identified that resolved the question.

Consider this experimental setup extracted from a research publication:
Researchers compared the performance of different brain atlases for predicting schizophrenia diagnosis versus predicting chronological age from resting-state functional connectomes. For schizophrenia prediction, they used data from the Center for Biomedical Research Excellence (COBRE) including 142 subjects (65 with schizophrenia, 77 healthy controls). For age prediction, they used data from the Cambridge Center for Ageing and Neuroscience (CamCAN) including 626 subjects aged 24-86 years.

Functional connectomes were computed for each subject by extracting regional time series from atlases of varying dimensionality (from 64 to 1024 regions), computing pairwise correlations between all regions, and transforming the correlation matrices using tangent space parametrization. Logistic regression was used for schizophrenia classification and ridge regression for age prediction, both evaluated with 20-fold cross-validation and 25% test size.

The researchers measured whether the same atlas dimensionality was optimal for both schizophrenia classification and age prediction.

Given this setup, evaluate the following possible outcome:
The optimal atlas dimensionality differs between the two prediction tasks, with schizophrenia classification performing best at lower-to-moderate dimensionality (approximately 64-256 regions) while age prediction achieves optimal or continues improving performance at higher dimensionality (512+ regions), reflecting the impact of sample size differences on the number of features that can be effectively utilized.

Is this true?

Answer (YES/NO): NO